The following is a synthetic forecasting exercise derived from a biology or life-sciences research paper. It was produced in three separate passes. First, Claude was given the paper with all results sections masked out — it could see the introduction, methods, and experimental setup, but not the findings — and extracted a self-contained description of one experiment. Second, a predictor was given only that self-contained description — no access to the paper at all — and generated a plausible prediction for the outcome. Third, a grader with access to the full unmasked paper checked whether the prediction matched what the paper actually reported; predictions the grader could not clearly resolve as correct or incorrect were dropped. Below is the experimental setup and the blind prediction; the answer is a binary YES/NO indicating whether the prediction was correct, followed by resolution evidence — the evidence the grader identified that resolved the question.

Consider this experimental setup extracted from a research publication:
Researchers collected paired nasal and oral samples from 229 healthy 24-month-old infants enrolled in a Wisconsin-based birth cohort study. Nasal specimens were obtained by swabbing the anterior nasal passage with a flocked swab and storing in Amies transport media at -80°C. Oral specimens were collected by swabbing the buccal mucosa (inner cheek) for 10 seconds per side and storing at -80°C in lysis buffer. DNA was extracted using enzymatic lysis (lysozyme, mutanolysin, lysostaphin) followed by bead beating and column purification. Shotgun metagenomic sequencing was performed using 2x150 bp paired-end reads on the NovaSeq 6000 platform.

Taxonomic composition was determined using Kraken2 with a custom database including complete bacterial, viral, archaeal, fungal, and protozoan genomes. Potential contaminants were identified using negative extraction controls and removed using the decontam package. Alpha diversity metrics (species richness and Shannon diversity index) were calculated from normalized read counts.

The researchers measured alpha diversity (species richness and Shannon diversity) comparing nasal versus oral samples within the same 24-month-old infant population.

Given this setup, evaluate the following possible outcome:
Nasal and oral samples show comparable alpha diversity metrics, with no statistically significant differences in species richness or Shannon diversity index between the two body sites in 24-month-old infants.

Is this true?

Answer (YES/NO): NO